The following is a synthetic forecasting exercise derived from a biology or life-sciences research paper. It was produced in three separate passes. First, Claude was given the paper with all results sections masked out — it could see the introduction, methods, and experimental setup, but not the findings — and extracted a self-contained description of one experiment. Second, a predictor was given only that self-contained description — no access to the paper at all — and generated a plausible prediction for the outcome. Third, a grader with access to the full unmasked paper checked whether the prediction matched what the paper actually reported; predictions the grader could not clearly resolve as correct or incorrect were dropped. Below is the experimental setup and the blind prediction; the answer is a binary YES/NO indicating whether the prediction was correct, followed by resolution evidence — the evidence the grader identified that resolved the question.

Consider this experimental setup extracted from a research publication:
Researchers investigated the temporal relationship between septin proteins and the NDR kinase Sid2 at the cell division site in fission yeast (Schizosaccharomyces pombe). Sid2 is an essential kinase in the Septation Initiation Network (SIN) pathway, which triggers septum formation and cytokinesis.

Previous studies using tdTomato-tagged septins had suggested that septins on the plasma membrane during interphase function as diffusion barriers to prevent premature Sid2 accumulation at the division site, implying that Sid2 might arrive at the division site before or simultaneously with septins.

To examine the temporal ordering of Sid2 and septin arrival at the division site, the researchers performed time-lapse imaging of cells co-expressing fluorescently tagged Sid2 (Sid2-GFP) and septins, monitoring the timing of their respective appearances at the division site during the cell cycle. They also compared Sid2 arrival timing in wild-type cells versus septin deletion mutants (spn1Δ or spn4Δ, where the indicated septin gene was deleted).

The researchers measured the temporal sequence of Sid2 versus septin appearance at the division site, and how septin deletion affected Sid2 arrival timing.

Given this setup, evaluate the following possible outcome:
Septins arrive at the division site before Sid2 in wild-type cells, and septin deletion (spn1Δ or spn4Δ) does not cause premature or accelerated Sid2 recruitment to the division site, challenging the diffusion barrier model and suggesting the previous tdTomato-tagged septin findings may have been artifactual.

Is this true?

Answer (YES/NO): YES